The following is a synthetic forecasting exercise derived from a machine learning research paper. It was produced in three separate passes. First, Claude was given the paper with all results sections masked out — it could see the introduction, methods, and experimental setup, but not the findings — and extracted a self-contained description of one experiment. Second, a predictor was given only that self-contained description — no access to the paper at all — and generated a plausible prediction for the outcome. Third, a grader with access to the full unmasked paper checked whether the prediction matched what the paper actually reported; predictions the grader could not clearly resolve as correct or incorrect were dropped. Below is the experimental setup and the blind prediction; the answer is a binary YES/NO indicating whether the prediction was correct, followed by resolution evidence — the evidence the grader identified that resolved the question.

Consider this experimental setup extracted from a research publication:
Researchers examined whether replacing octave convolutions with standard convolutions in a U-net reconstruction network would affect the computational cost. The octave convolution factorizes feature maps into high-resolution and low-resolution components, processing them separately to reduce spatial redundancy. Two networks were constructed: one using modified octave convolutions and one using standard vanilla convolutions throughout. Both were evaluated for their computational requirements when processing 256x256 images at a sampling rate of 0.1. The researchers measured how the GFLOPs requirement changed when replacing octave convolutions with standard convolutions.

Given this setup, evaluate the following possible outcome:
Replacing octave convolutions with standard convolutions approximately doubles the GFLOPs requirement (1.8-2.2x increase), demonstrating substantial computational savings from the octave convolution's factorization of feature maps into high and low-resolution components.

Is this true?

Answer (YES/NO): NO